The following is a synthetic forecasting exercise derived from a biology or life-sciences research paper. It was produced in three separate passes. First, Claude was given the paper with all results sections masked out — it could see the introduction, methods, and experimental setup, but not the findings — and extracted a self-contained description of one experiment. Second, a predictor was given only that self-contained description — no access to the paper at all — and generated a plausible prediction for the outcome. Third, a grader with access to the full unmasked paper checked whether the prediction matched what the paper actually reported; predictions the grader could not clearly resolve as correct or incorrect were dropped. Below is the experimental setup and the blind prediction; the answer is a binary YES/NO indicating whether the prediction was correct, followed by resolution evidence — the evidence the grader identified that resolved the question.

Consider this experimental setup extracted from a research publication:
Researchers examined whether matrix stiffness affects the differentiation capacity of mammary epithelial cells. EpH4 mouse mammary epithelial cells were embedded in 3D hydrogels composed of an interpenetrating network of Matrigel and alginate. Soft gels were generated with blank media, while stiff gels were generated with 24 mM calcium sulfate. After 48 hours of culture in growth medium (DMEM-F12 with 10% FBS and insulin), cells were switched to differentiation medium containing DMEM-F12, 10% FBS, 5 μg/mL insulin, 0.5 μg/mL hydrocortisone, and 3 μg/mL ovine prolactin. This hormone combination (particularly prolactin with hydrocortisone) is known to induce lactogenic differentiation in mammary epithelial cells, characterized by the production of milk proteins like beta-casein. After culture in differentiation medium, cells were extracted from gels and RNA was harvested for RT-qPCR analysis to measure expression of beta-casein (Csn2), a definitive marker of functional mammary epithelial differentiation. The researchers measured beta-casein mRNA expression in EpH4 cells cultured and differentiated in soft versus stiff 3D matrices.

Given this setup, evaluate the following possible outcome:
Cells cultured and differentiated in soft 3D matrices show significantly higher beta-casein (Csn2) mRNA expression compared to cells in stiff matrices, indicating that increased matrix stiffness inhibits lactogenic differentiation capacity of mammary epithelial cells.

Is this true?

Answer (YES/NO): YES